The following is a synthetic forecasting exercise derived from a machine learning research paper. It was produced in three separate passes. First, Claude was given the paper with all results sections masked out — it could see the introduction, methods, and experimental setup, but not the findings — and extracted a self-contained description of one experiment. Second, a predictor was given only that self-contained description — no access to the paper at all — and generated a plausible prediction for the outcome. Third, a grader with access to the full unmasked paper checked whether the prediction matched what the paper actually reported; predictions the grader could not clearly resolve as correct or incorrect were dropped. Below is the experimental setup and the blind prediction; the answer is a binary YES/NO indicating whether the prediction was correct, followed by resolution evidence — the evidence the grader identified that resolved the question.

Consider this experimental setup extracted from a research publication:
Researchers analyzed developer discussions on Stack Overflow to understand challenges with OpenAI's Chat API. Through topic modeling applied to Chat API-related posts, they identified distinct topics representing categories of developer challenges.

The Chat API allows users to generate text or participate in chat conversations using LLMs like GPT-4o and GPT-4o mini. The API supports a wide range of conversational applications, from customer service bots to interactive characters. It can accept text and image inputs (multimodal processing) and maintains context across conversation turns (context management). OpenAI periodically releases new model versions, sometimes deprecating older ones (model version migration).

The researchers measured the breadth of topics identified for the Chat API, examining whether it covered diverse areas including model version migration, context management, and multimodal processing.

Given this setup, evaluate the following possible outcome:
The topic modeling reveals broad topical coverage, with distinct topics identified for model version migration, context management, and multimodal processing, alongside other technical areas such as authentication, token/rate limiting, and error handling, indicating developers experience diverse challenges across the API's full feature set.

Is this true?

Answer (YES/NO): YES